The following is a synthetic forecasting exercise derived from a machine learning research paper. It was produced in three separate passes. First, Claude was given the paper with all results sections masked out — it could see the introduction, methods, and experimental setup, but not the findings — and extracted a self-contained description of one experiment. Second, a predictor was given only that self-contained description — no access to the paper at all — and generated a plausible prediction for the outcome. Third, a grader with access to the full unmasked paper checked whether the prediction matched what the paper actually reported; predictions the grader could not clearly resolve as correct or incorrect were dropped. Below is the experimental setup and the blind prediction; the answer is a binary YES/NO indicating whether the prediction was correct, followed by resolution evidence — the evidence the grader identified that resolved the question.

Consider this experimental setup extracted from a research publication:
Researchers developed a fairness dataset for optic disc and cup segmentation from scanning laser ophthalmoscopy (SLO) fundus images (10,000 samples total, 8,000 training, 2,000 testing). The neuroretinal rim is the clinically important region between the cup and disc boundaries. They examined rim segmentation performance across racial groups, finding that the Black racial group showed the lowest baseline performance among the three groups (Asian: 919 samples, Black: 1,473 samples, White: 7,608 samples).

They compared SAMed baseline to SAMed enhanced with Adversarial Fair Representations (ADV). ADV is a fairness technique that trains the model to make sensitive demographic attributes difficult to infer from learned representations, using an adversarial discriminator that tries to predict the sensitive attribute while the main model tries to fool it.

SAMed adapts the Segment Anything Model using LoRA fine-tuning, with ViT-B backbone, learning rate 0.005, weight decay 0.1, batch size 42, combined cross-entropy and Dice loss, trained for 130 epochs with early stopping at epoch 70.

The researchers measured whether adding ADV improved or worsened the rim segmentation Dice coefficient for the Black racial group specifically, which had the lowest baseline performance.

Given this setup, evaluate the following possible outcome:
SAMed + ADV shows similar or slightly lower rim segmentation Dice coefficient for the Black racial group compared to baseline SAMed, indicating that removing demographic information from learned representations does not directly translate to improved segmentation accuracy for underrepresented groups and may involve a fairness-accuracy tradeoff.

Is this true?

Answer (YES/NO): YES